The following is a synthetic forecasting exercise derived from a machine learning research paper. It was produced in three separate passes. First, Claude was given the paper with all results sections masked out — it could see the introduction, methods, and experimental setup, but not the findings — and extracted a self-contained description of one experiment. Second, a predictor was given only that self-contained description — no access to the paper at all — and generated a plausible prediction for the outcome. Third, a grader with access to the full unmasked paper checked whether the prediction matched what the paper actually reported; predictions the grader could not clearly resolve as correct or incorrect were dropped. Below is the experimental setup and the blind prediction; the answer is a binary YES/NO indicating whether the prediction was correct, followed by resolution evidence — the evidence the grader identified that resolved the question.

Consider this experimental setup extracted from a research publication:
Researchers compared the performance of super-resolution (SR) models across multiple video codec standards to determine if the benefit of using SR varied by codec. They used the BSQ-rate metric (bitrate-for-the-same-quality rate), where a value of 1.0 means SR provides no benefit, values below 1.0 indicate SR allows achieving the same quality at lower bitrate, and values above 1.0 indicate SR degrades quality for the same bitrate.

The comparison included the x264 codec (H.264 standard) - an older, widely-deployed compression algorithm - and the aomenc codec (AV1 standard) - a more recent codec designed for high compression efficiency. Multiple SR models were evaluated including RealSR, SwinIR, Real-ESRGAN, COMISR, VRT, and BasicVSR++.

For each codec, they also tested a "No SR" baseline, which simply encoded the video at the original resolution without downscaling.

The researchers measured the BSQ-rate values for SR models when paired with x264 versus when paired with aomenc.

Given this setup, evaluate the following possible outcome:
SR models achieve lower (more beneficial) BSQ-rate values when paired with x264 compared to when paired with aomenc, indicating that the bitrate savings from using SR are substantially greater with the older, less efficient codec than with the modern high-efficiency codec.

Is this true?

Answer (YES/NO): YES